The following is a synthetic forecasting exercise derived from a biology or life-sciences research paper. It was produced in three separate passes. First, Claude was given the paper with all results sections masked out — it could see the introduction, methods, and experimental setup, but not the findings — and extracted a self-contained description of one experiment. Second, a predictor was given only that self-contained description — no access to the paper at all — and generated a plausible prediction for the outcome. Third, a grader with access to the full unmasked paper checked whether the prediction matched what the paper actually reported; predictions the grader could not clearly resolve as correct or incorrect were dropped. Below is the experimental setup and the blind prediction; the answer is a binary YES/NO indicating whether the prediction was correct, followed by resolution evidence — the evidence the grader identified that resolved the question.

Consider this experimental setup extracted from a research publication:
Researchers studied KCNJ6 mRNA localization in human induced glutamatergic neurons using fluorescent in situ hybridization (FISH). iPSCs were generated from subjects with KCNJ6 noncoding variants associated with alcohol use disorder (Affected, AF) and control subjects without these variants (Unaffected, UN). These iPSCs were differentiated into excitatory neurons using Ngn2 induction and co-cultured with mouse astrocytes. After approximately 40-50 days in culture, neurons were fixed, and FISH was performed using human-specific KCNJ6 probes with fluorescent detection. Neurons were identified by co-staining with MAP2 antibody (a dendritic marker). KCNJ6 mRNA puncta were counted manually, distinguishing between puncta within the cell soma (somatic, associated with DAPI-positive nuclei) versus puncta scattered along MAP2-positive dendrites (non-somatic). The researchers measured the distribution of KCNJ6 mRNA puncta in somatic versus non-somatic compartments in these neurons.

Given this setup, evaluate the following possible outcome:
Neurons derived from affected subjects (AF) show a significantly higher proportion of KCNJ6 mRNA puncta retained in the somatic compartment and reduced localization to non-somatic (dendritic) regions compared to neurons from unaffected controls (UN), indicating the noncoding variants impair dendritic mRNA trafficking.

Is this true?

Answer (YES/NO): NO